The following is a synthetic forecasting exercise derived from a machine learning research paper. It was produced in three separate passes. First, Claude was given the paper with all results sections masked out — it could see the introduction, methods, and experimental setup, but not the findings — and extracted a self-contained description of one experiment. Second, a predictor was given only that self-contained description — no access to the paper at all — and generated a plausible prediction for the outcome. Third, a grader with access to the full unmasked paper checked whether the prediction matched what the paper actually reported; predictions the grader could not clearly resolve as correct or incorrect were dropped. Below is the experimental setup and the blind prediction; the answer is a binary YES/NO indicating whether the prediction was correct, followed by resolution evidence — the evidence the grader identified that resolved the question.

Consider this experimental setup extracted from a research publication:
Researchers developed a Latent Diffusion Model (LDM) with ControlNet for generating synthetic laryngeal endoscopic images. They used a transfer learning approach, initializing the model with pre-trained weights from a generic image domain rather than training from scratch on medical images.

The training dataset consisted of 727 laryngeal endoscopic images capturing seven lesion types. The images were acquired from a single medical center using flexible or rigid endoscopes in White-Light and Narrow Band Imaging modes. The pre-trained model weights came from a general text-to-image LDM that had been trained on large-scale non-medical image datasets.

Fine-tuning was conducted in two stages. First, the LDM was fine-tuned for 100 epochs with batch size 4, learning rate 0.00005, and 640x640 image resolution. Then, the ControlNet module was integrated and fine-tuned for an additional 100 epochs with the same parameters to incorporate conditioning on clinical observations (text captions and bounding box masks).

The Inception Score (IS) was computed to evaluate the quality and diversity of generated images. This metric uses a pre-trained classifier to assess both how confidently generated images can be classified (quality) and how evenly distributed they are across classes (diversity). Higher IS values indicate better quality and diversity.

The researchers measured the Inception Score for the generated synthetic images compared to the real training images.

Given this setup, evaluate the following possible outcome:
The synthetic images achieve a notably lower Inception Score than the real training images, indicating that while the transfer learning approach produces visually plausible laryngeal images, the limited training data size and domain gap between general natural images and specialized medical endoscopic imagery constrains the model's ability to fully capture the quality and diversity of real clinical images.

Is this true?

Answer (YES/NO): NO